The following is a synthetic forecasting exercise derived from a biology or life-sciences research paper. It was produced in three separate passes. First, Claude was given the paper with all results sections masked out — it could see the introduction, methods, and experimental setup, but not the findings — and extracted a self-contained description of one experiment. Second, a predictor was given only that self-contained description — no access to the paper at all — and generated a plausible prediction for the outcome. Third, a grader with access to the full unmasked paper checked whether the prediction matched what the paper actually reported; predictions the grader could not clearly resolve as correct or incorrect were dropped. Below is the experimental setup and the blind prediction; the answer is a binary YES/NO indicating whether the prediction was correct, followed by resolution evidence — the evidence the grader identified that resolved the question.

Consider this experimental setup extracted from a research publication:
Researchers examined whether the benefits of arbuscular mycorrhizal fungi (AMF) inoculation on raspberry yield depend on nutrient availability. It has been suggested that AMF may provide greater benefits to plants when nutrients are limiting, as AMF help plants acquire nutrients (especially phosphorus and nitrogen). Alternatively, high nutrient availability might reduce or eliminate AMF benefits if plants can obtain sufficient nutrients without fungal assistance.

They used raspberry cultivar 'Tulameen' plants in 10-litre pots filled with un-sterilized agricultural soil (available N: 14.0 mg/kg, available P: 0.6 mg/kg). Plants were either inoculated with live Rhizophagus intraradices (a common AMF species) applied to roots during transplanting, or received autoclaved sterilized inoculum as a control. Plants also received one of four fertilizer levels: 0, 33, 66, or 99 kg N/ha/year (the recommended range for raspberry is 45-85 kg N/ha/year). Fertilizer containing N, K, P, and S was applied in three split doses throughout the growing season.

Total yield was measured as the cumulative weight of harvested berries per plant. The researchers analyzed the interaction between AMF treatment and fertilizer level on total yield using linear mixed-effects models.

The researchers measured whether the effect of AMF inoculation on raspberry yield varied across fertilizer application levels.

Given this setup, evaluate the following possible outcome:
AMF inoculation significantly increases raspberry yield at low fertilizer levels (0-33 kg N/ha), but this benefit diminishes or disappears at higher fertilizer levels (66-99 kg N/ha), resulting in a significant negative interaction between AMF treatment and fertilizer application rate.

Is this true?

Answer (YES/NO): NO